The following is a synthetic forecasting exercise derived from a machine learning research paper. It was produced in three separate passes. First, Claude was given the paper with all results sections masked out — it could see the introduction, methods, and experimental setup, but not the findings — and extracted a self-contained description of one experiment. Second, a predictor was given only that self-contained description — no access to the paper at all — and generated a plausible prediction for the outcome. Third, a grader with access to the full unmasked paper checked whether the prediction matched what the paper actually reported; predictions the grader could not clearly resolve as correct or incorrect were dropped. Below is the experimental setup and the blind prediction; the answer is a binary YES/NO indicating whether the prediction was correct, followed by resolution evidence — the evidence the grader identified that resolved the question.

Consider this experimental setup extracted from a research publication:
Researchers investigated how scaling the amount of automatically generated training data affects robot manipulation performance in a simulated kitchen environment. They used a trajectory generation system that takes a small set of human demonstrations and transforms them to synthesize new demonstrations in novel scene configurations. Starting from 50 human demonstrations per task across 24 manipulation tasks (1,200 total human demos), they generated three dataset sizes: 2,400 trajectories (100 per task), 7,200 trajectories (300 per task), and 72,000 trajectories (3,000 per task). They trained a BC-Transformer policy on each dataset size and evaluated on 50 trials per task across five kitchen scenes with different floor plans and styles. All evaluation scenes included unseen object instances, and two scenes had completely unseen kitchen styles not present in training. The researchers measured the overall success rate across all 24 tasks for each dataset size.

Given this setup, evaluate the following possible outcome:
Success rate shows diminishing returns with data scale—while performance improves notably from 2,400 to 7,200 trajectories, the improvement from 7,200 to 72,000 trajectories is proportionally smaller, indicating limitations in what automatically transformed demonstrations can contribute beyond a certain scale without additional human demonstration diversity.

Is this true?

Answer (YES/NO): NO